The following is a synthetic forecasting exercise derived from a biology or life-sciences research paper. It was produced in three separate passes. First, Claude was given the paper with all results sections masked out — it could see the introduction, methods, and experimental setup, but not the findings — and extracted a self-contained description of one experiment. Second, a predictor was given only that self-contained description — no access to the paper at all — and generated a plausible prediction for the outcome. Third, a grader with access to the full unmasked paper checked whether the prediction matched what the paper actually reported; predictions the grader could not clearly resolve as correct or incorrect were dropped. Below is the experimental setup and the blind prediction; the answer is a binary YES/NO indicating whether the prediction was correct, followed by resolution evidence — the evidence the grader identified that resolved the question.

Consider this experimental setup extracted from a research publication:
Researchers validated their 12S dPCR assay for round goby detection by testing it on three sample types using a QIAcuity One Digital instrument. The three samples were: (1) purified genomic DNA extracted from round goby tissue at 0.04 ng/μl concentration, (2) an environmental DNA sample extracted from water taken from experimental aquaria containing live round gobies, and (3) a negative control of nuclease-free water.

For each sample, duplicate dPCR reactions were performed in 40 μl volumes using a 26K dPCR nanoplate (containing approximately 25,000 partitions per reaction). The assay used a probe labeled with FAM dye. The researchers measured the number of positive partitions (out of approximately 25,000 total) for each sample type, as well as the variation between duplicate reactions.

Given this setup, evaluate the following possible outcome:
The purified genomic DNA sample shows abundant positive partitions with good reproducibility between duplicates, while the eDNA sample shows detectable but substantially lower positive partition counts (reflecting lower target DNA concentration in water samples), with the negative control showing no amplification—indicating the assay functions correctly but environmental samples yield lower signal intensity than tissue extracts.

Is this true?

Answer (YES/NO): NO